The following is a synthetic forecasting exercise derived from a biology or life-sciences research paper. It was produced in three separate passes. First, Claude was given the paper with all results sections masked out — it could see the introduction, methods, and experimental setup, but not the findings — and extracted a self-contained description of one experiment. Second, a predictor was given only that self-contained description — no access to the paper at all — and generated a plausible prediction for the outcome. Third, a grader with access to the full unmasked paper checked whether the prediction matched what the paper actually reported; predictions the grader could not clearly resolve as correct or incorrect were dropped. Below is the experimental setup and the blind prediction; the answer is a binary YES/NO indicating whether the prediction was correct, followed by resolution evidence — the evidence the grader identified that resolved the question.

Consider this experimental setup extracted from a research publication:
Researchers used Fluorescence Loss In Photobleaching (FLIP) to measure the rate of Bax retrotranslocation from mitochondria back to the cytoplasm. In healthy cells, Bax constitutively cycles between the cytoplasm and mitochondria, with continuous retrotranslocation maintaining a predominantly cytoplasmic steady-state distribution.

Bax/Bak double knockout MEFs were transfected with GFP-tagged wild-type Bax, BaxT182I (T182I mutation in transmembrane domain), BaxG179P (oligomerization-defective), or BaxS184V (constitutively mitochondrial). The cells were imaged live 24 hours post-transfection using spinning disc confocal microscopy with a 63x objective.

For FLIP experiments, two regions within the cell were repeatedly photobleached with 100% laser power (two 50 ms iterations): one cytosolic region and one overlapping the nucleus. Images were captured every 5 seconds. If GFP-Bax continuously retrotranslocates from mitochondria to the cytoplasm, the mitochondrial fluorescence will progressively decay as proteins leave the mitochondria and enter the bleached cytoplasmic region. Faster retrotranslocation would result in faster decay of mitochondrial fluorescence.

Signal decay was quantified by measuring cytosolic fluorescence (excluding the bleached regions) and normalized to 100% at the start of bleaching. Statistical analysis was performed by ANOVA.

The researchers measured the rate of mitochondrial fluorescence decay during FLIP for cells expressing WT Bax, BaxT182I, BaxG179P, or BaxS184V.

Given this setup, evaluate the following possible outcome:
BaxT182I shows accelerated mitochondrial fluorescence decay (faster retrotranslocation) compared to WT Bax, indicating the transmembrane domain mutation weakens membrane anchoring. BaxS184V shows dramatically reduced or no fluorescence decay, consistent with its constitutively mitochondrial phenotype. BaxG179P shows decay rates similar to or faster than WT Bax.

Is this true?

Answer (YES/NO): NO